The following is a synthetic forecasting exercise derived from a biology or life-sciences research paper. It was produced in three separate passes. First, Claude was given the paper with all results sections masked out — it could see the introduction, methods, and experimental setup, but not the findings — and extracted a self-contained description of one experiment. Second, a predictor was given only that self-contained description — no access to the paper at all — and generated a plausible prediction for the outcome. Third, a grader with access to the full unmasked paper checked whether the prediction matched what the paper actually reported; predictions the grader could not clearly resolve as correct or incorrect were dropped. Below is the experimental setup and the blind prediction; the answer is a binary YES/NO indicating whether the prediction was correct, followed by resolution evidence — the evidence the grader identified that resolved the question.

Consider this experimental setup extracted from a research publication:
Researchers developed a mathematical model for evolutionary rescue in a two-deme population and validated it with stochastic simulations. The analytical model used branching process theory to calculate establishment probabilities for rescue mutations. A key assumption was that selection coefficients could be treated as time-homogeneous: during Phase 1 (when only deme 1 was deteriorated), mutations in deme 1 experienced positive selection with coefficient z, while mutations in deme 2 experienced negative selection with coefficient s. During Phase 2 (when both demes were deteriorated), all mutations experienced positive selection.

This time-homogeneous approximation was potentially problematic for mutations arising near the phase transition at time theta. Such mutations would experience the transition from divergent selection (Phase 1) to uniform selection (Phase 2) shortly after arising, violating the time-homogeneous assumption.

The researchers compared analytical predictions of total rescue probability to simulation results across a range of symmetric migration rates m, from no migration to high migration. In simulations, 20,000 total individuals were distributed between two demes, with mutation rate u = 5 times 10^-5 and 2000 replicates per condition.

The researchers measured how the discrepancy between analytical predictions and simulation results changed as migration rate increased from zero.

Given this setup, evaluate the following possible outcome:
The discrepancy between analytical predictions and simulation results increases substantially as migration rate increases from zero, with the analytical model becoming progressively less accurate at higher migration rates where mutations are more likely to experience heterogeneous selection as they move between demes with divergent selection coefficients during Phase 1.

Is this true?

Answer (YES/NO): YES